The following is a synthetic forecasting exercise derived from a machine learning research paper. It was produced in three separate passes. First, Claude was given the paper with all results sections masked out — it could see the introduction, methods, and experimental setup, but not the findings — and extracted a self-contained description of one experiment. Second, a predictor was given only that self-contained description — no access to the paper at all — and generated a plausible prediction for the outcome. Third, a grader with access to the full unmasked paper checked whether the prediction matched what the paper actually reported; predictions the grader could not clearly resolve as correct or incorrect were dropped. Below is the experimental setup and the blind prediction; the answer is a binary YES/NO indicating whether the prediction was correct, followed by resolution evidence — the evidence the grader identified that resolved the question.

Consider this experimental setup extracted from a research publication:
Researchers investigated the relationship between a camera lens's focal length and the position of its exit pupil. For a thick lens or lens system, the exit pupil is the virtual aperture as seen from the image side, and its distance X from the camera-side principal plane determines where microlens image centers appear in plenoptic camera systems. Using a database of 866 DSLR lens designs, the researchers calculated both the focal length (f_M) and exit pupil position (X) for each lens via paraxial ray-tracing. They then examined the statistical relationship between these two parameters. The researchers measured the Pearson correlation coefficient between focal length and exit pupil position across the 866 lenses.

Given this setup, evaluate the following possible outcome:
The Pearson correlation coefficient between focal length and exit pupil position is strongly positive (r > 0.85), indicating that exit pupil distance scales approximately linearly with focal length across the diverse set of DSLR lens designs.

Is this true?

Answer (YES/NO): YES